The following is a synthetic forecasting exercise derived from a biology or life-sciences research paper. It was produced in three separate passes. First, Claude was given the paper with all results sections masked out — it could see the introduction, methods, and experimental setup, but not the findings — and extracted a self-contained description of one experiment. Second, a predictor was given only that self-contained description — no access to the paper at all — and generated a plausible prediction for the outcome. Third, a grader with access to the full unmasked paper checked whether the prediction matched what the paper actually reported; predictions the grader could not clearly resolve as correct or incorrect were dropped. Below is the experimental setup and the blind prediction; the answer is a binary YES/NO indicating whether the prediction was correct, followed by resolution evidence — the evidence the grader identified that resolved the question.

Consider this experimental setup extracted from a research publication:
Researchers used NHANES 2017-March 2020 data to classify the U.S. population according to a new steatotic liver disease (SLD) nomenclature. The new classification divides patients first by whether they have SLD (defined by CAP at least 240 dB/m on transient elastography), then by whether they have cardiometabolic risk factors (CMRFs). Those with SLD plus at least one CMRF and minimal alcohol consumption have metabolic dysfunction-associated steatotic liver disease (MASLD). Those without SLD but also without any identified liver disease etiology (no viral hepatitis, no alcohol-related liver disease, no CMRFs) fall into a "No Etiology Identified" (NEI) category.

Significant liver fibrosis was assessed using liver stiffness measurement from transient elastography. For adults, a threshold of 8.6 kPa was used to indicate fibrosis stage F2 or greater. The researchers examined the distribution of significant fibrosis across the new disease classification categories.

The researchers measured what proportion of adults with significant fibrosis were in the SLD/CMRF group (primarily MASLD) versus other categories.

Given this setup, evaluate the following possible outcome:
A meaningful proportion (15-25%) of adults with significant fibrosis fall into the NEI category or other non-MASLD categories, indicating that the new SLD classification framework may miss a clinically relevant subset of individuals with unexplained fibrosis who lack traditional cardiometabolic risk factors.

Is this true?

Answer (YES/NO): NO